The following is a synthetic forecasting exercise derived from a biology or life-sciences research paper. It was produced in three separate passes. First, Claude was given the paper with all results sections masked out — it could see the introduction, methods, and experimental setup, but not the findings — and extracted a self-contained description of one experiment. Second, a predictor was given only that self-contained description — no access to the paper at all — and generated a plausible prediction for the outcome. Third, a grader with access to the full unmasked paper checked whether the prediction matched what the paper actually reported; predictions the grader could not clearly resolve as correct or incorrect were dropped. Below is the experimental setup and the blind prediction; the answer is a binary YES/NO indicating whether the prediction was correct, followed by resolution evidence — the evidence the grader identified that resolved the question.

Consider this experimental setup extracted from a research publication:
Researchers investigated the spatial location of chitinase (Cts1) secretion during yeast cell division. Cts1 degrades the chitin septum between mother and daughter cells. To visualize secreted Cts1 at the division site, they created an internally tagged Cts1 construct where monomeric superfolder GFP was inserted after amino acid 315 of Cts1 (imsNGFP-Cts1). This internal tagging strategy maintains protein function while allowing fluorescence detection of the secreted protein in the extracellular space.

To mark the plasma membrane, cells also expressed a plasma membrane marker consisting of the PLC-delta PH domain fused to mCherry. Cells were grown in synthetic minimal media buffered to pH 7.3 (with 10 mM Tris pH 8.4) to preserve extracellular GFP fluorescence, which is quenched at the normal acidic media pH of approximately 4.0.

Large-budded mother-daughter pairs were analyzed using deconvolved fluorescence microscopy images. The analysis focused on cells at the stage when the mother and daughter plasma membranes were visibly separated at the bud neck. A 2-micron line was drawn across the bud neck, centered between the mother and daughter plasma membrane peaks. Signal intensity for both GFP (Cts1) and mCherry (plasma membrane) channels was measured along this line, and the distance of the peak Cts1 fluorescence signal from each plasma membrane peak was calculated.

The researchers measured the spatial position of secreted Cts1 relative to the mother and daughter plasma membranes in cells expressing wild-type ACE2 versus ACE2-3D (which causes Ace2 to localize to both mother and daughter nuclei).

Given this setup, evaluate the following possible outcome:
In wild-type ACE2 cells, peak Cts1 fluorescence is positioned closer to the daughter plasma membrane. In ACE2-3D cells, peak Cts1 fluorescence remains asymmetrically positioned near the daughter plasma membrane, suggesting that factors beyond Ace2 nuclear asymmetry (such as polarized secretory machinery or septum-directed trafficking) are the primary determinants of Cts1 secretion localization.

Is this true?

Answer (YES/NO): YES